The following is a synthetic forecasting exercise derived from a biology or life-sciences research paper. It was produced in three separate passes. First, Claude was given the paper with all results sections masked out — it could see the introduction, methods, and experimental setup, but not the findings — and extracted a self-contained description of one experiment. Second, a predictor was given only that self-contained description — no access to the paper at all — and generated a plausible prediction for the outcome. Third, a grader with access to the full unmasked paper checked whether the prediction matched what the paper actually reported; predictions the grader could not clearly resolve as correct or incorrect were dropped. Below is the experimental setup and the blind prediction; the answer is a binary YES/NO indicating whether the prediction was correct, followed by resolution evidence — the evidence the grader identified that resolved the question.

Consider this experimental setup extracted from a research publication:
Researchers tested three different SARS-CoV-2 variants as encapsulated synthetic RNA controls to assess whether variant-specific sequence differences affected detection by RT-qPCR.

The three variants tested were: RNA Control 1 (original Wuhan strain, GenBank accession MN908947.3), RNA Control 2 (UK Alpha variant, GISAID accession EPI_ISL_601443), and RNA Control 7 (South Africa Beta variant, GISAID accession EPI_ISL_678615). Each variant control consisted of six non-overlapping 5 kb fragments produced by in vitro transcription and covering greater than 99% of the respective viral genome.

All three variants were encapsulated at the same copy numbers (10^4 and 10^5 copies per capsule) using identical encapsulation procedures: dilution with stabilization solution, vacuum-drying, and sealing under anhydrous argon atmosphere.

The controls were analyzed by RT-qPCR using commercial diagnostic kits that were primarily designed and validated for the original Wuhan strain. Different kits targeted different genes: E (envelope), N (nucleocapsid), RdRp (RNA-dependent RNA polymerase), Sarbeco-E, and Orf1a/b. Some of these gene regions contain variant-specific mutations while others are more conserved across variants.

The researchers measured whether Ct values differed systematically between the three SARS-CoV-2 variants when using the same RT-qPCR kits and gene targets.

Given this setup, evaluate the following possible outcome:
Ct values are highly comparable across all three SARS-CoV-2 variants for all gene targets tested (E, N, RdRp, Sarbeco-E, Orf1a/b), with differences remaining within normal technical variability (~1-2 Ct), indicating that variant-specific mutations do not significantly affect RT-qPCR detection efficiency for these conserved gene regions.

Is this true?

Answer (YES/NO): YES